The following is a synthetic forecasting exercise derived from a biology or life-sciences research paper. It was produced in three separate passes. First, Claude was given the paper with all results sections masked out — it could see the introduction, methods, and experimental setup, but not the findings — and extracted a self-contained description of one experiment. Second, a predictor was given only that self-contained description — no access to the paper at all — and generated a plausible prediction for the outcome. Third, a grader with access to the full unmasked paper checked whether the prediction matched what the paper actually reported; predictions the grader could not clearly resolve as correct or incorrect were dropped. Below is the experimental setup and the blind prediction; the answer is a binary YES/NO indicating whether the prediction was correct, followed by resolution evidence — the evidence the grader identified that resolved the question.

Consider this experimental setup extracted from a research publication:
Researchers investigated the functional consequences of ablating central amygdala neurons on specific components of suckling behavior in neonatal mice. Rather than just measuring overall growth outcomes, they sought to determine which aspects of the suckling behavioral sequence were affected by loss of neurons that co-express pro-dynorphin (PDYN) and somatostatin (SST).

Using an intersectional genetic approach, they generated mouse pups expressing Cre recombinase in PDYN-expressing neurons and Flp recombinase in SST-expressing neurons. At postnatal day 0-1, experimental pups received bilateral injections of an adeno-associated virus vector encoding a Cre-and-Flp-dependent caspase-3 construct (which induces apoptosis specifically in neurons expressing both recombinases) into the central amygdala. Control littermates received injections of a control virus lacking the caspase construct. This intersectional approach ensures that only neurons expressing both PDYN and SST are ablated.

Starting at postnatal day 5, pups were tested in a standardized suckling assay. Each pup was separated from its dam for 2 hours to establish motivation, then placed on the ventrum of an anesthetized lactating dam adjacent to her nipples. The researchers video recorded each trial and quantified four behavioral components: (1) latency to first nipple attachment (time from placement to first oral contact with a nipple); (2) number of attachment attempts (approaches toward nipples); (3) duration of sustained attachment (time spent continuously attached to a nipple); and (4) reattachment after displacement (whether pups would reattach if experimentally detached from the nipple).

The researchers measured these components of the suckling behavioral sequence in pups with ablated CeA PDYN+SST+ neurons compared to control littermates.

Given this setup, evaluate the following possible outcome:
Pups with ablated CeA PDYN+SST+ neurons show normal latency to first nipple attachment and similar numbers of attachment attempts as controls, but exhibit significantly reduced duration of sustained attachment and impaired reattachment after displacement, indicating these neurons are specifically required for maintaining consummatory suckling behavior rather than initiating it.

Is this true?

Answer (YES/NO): NO